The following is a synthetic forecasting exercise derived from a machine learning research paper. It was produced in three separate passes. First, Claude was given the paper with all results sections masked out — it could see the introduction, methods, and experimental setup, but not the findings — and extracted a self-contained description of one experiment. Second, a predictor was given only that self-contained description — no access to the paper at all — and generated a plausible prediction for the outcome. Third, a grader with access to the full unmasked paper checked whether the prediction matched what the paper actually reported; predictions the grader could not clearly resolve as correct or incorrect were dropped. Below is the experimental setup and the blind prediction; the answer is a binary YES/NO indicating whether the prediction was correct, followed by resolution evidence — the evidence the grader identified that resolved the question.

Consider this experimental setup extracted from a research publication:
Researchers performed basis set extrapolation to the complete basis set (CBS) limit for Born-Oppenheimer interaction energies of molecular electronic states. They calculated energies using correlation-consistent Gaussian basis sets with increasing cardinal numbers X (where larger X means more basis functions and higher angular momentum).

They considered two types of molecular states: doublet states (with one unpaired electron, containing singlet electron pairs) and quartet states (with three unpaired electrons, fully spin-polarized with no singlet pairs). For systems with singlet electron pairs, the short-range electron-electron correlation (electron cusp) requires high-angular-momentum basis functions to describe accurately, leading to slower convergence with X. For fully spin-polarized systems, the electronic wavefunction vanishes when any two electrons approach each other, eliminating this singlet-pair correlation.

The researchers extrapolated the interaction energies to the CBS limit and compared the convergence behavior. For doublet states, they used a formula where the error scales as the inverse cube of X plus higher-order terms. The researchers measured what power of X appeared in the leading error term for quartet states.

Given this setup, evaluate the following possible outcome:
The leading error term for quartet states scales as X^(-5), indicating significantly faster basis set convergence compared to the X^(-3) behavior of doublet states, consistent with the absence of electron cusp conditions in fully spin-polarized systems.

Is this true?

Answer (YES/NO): YES